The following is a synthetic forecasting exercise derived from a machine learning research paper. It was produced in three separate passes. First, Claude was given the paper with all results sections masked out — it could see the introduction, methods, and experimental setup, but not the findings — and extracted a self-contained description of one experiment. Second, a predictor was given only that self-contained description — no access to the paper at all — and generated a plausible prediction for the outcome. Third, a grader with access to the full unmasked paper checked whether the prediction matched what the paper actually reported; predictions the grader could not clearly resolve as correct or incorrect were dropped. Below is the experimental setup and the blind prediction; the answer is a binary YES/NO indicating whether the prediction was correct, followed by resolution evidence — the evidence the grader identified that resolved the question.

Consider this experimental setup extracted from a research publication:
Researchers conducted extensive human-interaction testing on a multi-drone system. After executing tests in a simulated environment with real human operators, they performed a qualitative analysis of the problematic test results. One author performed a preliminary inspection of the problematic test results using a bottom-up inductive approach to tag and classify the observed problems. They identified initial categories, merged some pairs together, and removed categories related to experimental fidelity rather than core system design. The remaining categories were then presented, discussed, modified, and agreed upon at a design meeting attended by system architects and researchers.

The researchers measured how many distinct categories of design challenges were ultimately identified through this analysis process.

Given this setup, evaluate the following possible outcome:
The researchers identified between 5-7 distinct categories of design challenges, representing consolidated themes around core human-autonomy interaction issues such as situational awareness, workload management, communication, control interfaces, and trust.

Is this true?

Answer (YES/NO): YES